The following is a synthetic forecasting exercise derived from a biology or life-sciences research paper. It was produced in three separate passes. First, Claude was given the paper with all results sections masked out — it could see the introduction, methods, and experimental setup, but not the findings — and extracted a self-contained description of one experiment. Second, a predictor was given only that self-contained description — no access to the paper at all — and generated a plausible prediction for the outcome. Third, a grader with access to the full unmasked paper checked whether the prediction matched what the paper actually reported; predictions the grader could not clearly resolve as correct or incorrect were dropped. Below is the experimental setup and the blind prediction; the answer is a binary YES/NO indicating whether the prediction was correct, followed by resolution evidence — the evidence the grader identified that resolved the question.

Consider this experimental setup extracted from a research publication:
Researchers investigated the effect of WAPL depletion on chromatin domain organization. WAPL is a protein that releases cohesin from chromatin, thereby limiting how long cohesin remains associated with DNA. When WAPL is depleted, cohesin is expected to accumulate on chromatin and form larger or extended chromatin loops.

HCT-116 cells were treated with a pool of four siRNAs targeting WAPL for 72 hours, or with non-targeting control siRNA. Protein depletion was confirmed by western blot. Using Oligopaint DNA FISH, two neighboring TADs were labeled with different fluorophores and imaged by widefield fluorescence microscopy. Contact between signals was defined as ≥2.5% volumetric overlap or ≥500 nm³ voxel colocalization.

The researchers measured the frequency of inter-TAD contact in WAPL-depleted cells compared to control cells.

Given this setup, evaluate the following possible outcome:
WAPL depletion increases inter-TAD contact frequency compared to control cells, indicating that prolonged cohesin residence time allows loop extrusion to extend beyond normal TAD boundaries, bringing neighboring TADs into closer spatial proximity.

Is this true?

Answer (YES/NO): YES